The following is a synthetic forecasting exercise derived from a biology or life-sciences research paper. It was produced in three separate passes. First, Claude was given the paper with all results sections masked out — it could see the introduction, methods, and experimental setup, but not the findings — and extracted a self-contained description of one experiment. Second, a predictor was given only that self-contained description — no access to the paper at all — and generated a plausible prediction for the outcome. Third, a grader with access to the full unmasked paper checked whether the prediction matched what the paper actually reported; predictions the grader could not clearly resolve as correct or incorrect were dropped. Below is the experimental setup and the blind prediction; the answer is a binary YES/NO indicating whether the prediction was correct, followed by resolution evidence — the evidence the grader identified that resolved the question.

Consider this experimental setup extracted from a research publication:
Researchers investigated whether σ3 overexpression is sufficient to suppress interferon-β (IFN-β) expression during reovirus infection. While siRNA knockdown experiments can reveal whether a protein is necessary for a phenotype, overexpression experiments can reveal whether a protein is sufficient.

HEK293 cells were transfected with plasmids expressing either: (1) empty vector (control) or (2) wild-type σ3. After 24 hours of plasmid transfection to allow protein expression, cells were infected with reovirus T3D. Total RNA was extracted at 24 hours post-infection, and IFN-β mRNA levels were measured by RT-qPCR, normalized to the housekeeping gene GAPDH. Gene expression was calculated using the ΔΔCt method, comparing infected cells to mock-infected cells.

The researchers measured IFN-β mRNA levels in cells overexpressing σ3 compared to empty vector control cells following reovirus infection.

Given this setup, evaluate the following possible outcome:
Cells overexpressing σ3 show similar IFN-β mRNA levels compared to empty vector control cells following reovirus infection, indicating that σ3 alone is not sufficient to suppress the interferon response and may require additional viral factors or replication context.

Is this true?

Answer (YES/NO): NO